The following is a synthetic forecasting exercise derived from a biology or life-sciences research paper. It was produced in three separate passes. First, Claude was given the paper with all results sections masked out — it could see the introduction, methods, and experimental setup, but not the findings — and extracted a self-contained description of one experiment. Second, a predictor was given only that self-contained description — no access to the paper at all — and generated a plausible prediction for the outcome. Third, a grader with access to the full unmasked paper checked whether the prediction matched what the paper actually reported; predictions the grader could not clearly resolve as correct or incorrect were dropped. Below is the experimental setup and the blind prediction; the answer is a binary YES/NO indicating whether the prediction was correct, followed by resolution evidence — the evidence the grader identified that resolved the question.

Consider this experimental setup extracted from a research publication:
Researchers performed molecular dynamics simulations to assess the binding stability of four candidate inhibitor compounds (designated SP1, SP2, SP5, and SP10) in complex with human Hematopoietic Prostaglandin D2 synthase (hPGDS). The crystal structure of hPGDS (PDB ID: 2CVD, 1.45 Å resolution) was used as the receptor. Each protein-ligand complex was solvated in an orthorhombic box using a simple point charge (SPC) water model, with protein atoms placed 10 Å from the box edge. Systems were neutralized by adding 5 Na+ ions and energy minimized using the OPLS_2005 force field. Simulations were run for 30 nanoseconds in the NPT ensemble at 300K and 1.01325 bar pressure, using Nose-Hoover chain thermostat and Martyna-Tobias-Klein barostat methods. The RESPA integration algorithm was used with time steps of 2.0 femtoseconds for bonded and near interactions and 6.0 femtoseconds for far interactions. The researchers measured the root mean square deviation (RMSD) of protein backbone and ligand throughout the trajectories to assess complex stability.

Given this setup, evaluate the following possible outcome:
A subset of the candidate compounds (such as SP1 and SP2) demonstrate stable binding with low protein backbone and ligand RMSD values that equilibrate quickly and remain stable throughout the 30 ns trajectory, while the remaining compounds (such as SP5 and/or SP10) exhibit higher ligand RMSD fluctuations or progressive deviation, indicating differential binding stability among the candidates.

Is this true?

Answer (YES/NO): NO